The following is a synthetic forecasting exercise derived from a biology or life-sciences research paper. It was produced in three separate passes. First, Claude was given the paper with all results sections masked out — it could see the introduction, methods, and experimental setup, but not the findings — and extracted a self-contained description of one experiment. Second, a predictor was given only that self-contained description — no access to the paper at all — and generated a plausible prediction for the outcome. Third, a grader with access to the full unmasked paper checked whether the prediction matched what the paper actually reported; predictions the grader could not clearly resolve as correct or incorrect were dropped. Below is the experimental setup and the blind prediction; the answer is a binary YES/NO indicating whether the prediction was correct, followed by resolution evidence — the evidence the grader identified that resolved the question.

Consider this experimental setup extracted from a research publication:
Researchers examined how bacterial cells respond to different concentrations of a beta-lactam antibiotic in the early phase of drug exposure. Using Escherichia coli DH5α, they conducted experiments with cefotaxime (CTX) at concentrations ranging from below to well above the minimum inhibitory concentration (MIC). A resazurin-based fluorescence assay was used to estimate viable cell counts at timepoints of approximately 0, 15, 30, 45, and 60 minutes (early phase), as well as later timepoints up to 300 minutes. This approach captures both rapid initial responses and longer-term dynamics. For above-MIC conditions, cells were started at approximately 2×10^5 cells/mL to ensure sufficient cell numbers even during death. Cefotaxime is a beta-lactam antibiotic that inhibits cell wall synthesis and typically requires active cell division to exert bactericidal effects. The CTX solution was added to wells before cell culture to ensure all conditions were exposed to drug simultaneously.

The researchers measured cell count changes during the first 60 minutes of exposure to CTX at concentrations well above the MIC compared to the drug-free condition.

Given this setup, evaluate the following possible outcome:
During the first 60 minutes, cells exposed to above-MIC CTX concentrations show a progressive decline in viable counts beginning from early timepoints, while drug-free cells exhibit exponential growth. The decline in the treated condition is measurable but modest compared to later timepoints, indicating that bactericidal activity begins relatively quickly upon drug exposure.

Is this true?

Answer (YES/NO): NO